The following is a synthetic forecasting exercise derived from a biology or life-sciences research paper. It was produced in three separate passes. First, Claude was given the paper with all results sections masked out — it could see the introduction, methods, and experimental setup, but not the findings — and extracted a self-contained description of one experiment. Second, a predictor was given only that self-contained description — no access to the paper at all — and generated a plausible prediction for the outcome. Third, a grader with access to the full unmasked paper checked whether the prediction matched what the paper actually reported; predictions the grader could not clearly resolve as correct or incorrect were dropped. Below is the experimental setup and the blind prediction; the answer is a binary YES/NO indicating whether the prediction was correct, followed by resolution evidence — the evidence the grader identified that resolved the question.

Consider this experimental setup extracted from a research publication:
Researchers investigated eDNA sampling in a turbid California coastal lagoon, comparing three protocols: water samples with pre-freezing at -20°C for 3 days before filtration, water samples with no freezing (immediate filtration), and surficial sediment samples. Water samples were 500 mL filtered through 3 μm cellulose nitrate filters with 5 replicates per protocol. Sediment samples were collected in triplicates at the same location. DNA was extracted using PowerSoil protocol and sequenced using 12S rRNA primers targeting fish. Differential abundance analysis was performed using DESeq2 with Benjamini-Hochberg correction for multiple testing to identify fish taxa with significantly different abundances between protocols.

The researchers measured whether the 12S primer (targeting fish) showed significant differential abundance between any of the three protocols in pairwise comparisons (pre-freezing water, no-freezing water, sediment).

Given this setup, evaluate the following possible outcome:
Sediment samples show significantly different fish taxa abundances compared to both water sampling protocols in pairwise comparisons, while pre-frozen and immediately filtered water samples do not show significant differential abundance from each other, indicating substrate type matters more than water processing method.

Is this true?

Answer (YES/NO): NO